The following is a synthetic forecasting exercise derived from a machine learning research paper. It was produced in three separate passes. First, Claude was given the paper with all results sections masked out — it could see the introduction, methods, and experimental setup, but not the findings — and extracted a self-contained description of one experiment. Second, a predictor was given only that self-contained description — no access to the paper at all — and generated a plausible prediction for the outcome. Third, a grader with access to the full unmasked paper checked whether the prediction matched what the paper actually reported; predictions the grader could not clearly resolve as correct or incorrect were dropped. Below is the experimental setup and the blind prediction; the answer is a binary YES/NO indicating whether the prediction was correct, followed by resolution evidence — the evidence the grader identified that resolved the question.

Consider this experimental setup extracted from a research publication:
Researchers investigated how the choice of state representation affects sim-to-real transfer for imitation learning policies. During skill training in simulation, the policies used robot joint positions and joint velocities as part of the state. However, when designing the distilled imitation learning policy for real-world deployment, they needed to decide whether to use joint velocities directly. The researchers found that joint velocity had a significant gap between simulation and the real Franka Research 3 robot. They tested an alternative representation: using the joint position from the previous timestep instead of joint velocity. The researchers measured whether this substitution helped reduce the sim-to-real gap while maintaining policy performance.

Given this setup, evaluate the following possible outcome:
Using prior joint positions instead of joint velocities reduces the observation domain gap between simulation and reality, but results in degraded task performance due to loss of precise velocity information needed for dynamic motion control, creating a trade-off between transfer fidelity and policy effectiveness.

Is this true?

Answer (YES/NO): NO